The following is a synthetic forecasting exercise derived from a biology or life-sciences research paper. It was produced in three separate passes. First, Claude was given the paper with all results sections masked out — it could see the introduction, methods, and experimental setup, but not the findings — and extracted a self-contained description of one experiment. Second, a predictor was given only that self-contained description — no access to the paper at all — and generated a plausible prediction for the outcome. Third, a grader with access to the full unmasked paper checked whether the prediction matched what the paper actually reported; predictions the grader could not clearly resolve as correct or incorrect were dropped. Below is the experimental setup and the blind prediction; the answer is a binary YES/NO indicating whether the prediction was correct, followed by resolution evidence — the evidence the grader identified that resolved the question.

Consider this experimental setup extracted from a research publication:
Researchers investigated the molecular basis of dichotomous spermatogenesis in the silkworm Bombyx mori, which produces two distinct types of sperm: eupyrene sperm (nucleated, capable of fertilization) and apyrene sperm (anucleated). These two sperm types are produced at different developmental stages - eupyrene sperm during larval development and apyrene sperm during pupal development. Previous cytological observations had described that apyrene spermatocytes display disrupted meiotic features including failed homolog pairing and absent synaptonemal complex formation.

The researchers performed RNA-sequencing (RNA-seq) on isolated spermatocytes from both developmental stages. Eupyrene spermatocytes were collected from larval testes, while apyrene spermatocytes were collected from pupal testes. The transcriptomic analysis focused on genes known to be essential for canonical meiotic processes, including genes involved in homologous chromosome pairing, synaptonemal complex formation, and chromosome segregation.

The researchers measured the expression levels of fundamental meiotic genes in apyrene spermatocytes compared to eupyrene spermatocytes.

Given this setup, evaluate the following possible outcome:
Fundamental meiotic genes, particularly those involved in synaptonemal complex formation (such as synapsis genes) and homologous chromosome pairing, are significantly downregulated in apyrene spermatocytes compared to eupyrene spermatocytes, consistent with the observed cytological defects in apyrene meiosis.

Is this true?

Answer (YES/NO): YES